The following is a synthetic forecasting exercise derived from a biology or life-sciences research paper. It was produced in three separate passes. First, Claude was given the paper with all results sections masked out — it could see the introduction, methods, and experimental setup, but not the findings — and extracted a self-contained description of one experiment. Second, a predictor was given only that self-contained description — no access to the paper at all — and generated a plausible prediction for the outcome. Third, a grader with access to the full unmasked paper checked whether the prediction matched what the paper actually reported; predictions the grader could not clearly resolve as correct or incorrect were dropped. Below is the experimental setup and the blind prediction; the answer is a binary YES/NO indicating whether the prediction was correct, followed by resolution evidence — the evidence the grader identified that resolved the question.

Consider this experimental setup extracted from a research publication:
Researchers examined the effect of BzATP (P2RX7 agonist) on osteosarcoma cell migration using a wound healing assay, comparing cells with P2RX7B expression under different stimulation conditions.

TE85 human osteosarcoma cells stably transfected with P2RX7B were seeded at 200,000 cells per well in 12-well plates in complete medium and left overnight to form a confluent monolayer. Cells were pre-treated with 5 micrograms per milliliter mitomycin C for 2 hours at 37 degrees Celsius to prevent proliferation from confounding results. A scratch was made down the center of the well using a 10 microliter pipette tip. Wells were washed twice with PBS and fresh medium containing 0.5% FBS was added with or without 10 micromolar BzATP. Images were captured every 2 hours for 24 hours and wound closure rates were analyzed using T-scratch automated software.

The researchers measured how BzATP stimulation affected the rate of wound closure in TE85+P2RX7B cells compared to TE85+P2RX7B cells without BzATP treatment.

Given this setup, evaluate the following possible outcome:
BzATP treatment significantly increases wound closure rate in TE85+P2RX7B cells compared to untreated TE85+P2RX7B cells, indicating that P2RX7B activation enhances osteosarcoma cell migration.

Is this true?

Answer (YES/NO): YES